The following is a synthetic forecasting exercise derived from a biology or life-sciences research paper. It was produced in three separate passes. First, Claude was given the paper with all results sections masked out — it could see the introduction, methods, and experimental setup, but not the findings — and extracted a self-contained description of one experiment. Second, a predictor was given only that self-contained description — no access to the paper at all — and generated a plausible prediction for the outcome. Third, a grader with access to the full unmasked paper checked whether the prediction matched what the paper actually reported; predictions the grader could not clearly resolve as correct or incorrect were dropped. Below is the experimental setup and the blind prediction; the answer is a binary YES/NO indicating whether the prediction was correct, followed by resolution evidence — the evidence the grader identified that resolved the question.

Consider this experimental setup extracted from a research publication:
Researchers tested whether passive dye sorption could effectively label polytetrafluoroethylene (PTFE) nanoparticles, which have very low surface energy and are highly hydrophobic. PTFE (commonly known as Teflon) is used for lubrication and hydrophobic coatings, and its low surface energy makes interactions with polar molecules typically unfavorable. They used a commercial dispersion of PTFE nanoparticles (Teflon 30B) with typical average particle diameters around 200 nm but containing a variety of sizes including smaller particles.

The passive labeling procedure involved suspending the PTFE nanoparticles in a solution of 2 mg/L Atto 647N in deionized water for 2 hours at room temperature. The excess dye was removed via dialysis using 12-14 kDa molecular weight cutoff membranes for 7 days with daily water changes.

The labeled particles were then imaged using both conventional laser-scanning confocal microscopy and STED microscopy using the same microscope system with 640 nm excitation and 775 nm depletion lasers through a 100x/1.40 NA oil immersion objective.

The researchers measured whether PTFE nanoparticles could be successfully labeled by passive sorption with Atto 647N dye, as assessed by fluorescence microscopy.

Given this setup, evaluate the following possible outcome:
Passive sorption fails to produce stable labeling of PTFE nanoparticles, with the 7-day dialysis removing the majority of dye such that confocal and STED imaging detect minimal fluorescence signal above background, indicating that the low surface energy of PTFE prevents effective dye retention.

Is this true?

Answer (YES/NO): NO